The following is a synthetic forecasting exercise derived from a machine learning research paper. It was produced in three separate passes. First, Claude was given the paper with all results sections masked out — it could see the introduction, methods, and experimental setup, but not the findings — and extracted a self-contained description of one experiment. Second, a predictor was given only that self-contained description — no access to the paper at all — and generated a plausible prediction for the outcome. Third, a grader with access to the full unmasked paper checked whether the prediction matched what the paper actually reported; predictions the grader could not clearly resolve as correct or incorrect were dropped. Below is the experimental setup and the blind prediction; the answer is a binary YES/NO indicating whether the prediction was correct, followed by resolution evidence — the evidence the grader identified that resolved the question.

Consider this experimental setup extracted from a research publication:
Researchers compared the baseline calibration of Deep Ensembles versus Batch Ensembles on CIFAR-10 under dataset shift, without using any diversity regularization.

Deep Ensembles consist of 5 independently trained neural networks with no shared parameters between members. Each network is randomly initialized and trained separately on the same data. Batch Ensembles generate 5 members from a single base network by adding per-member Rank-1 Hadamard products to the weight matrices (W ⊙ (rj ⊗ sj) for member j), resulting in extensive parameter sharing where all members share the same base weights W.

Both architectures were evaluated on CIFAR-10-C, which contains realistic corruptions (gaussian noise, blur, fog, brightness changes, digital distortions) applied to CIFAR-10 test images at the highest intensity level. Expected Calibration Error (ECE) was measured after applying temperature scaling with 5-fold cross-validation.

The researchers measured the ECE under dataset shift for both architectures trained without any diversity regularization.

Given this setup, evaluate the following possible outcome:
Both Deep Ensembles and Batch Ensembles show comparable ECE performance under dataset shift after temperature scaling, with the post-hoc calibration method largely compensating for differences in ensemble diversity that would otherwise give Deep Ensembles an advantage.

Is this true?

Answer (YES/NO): NO